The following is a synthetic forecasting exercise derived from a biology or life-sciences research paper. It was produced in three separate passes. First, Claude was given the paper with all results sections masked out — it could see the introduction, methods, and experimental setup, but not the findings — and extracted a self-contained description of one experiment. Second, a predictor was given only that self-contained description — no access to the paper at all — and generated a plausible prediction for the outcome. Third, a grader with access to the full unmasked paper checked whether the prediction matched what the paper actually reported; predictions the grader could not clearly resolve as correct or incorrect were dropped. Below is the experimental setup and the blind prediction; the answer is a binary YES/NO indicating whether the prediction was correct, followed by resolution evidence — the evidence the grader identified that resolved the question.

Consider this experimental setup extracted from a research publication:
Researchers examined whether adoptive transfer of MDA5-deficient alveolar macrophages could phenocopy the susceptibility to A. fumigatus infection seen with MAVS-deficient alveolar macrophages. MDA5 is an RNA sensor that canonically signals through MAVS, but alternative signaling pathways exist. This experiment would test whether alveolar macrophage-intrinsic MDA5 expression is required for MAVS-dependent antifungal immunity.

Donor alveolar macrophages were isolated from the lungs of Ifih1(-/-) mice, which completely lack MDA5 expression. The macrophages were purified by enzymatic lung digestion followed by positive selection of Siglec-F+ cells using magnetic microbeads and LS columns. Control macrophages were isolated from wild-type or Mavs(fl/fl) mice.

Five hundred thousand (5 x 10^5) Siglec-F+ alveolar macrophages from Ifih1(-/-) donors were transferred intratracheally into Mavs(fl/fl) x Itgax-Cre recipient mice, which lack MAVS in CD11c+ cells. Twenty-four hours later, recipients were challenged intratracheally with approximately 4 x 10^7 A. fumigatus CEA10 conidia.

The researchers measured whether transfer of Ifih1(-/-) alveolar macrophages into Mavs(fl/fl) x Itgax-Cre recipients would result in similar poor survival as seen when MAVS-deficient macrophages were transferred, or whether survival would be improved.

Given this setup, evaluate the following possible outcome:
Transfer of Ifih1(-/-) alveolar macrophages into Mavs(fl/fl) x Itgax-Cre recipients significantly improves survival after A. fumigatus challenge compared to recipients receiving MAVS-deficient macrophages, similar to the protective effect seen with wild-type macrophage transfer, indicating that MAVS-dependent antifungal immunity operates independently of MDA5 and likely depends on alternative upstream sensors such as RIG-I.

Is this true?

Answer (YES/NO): NO